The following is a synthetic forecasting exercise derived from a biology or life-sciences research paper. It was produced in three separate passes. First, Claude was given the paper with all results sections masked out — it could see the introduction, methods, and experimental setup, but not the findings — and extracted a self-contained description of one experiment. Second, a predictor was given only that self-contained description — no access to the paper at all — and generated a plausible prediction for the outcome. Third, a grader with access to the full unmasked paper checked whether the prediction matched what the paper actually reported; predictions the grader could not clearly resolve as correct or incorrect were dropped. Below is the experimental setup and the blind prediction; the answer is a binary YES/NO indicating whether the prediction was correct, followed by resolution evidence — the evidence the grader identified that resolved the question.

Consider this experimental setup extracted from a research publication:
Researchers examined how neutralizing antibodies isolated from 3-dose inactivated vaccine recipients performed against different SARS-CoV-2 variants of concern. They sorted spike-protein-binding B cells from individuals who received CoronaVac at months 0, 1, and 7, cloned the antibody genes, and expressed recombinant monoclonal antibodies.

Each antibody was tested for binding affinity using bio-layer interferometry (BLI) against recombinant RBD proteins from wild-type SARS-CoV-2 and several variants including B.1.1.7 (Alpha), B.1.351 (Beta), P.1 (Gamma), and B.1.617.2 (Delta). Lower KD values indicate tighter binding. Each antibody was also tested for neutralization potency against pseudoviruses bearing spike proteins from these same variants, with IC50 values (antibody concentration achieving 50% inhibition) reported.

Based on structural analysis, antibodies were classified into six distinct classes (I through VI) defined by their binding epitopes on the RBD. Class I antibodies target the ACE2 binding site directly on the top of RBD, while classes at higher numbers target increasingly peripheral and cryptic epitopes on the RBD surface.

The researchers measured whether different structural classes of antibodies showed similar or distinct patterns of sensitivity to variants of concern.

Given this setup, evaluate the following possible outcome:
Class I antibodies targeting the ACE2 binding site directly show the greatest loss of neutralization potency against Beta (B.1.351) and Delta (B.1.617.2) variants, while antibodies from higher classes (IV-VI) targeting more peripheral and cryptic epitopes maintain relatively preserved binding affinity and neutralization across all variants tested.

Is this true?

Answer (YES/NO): NO